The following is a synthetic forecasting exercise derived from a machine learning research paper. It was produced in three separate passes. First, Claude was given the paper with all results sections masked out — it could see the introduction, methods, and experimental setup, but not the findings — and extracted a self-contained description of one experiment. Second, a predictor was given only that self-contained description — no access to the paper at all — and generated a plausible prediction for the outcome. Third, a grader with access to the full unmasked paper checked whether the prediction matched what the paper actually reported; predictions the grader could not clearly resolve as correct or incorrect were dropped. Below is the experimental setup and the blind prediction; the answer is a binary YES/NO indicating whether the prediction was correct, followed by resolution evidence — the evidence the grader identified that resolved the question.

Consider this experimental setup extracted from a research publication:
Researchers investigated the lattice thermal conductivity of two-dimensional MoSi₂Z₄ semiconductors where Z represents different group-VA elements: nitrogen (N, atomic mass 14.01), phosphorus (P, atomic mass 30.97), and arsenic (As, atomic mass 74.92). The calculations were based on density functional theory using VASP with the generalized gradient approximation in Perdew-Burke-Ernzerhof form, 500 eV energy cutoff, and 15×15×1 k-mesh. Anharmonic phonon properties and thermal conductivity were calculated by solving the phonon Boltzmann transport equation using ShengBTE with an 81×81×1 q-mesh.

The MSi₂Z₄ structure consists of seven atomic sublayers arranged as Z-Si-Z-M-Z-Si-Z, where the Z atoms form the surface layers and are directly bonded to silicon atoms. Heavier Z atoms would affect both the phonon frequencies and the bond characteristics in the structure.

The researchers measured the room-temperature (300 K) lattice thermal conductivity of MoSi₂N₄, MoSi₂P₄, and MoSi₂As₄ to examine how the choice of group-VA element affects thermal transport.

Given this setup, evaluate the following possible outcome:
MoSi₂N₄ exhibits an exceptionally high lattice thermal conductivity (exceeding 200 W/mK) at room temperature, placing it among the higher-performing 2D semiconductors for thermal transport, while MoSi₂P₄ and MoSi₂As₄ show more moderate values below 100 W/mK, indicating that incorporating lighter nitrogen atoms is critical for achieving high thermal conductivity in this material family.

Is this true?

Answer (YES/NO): NO